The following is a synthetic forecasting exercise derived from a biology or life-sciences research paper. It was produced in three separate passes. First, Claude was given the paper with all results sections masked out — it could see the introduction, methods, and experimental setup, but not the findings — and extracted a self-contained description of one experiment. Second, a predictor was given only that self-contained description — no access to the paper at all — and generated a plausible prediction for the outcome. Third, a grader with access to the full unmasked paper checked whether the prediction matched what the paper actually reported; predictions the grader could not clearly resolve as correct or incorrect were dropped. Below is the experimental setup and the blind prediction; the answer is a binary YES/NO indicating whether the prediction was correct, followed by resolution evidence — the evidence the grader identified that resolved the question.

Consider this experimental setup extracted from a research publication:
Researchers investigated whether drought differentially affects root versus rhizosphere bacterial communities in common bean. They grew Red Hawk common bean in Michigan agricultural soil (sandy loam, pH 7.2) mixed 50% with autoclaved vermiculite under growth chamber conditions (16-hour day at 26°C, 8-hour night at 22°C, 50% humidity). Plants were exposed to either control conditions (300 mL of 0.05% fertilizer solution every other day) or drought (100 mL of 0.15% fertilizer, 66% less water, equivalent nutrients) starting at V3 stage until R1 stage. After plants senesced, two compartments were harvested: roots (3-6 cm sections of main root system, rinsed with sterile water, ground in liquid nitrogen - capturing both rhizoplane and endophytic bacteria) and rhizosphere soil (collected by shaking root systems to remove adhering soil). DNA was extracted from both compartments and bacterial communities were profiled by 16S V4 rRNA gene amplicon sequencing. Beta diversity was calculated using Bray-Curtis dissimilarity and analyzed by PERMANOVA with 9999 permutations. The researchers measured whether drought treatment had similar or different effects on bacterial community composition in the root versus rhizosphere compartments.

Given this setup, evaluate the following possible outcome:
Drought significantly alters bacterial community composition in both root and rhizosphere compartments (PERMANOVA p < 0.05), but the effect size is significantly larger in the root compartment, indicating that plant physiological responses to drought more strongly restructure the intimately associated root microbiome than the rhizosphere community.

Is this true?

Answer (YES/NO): NO